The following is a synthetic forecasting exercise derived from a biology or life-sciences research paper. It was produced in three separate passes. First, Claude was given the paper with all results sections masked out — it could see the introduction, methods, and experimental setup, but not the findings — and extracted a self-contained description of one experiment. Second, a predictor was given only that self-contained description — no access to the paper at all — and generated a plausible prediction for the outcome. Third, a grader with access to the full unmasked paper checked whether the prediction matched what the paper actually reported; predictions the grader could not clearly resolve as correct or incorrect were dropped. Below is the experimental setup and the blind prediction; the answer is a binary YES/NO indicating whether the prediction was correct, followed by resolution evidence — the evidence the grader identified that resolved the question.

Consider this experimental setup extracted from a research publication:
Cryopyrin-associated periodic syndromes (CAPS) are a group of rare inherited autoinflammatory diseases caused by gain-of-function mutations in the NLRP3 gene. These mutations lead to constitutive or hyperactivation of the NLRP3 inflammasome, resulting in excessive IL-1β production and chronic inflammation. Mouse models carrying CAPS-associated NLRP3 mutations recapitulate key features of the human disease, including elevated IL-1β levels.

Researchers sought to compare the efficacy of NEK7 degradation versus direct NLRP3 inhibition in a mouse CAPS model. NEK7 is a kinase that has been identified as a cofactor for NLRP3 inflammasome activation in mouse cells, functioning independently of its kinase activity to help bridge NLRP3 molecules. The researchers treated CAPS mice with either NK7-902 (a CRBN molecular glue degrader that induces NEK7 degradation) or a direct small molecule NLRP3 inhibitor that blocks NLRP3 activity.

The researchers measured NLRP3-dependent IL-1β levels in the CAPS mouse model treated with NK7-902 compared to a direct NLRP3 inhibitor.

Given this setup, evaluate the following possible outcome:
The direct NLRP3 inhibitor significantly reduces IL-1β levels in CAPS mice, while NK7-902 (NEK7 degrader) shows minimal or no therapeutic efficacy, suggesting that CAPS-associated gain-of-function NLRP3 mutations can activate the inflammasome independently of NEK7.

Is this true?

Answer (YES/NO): NO